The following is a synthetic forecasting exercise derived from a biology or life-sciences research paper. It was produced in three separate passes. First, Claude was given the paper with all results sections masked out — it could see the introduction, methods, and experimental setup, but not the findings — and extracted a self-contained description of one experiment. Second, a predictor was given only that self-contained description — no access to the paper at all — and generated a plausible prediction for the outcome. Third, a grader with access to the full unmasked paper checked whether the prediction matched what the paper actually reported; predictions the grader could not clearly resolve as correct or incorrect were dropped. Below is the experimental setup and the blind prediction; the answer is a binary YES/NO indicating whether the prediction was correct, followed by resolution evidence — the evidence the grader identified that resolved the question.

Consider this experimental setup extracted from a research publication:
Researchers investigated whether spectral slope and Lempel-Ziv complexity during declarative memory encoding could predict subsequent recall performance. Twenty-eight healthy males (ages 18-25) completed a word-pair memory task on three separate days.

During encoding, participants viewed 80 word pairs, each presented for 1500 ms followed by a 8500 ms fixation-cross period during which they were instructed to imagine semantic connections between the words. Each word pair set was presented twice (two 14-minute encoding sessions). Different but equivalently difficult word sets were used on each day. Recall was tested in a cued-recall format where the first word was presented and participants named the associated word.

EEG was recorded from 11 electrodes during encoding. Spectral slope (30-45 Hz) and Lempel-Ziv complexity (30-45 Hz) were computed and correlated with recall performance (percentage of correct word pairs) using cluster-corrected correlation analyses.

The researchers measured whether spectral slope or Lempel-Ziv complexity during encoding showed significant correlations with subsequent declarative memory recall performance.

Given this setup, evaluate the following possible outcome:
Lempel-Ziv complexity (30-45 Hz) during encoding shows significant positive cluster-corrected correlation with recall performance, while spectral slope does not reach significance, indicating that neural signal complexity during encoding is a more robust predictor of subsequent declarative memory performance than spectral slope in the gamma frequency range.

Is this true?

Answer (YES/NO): NO